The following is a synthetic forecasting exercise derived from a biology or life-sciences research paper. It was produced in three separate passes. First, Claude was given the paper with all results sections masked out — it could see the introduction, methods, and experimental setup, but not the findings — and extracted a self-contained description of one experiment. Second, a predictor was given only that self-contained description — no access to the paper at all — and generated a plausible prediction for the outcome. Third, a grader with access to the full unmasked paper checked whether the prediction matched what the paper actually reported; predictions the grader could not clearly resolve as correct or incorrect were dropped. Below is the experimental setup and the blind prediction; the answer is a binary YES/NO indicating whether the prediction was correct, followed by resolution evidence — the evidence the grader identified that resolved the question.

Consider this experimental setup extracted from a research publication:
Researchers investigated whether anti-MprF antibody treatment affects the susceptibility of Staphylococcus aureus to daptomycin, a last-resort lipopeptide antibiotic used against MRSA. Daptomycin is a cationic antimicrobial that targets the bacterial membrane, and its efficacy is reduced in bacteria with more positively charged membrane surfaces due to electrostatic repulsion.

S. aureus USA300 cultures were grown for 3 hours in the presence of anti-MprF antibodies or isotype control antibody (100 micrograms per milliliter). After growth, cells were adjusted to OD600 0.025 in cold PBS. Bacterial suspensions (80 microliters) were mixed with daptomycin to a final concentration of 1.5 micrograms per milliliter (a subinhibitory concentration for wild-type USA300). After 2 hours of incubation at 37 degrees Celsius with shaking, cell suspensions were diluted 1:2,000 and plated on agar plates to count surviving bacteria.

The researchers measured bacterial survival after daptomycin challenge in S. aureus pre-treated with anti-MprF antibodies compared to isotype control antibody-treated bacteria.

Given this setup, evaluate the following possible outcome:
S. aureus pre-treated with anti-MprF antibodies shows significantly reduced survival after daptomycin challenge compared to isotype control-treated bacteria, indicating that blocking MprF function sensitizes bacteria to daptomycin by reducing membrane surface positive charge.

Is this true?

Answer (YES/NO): YES